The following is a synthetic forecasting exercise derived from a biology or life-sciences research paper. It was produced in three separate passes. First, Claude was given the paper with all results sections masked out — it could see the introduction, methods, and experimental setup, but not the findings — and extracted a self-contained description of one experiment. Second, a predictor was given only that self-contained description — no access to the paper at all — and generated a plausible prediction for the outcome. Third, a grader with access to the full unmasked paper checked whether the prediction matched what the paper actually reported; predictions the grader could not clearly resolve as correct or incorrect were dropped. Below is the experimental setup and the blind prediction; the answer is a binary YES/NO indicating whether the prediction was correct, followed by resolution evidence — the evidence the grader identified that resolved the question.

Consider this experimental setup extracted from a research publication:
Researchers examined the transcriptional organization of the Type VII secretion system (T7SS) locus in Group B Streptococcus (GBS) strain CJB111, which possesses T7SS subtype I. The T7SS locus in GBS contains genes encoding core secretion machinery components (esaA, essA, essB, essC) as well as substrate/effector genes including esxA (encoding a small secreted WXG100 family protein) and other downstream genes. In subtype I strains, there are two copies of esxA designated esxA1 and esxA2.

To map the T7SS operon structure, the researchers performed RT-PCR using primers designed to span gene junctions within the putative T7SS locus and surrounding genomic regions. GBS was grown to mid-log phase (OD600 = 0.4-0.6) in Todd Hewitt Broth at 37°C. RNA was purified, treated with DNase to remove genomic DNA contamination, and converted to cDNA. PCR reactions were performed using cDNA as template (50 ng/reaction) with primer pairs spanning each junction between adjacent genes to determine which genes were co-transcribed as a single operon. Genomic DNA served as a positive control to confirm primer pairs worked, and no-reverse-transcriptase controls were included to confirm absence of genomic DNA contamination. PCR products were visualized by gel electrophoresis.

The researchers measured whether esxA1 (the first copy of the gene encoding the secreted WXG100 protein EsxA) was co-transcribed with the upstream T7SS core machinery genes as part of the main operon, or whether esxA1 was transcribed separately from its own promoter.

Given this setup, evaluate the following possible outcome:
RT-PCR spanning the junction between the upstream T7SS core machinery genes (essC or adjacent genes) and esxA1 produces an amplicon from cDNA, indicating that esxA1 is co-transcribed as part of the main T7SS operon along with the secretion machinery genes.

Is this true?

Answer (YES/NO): NO